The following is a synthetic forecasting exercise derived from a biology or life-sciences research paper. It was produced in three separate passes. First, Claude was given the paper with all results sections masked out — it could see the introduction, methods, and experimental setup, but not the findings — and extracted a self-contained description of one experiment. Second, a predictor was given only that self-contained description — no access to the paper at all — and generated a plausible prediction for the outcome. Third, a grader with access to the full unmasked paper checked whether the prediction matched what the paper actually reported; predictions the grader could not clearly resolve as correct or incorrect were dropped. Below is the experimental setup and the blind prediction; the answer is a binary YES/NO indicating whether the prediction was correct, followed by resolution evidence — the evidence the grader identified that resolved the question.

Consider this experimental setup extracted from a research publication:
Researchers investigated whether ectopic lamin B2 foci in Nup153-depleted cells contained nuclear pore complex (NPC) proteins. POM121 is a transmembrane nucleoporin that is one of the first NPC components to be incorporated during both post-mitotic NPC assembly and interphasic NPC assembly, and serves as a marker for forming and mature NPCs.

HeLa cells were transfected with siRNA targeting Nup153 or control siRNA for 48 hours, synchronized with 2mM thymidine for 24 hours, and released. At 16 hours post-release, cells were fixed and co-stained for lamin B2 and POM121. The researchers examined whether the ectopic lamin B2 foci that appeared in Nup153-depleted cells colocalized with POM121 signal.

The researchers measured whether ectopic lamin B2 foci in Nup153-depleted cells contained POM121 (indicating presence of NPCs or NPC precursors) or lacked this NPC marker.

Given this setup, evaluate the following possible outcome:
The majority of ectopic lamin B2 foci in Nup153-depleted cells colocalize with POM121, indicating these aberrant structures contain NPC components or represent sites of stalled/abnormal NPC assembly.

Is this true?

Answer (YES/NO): NO